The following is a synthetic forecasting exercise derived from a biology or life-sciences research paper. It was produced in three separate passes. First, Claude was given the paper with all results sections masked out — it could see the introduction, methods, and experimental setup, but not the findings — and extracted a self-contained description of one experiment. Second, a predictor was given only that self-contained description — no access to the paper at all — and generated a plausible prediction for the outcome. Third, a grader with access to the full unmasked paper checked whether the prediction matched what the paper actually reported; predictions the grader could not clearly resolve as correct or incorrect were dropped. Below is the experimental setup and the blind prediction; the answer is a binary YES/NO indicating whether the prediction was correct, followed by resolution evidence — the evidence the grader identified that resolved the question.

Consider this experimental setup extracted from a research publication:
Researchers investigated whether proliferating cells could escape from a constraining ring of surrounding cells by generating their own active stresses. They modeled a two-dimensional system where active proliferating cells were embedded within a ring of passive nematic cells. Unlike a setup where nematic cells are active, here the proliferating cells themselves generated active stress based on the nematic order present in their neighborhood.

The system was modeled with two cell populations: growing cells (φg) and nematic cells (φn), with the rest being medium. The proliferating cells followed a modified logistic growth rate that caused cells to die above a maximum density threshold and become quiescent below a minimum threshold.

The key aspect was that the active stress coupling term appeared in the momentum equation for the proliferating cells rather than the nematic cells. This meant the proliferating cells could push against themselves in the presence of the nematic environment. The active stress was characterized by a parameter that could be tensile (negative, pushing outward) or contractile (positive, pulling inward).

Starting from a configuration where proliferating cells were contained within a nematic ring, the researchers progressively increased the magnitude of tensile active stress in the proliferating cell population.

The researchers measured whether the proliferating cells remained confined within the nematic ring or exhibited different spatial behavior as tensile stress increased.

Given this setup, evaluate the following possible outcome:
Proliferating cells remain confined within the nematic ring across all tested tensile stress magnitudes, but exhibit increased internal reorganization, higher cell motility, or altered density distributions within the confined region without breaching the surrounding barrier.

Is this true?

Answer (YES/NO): NO